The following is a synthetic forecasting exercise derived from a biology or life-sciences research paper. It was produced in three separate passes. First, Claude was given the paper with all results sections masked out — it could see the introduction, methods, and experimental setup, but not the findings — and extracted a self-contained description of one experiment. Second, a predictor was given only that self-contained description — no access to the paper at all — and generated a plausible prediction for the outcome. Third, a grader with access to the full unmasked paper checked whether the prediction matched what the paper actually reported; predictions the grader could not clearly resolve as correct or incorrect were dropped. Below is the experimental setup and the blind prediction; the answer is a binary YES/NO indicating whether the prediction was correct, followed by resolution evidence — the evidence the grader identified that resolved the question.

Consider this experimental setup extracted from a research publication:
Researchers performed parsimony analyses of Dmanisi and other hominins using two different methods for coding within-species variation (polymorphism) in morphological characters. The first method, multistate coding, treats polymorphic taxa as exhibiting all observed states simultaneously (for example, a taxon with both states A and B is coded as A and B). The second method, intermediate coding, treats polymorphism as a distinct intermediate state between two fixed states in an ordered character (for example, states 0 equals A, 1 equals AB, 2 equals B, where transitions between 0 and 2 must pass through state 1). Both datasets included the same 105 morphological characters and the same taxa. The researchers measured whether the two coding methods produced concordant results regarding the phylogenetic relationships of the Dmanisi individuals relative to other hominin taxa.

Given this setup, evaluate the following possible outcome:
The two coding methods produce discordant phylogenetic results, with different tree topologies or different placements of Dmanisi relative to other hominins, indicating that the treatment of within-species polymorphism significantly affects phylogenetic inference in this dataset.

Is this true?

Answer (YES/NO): NO